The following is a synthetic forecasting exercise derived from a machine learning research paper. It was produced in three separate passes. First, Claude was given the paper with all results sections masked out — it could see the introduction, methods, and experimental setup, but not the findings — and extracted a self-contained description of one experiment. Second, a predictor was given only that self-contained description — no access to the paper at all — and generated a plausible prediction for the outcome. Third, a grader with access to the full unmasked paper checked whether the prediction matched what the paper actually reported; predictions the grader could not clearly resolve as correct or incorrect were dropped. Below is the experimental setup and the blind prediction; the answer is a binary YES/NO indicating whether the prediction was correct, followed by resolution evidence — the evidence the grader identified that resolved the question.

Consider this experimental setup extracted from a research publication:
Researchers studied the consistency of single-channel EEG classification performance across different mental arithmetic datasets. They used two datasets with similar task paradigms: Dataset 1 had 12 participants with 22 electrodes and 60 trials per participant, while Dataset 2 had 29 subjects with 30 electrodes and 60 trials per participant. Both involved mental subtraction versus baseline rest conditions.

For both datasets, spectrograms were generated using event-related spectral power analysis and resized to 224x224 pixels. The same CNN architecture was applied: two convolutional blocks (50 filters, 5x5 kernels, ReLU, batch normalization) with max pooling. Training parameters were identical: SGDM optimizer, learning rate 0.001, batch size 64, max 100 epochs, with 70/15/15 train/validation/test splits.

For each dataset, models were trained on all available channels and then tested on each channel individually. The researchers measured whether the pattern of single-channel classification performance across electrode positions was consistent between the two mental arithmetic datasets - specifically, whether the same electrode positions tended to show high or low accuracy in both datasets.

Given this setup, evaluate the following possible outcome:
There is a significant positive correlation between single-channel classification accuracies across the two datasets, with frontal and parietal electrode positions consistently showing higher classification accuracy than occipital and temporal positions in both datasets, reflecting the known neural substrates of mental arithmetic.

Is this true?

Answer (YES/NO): NO